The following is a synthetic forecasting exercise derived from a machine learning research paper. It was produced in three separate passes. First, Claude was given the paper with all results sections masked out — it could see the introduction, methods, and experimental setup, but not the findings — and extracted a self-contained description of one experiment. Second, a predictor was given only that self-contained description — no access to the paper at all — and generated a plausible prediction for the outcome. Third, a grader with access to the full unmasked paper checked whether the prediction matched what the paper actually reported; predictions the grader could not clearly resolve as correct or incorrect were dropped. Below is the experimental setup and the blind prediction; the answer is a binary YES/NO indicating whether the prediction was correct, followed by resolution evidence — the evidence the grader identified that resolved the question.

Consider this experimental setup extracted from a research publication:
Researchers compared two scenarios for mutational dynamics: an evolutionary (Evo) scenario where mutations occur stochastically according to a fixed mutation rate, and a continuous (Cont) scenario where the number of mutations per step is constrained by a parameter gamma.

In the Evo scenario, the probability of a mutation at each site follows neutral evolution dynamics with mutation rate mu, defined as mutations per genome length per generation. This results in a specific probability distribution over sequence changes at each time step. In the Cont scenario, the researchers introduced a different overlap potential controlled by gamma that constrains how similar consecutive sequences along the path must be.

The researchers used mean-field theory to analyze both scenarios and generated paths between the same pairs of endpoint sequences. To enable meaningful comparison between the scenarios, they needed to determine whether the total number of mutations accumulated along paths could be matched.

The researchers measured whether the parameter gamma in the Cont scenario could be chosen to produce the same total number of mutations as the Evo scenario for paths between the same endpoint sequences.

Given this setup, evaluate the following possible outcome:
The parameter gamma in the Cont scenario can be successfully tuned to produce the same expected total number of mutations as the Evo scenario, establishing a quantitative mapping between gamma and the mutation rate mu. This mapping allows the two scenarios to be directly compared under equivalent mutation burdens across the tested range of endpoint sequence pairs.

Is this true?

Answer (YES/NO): YES